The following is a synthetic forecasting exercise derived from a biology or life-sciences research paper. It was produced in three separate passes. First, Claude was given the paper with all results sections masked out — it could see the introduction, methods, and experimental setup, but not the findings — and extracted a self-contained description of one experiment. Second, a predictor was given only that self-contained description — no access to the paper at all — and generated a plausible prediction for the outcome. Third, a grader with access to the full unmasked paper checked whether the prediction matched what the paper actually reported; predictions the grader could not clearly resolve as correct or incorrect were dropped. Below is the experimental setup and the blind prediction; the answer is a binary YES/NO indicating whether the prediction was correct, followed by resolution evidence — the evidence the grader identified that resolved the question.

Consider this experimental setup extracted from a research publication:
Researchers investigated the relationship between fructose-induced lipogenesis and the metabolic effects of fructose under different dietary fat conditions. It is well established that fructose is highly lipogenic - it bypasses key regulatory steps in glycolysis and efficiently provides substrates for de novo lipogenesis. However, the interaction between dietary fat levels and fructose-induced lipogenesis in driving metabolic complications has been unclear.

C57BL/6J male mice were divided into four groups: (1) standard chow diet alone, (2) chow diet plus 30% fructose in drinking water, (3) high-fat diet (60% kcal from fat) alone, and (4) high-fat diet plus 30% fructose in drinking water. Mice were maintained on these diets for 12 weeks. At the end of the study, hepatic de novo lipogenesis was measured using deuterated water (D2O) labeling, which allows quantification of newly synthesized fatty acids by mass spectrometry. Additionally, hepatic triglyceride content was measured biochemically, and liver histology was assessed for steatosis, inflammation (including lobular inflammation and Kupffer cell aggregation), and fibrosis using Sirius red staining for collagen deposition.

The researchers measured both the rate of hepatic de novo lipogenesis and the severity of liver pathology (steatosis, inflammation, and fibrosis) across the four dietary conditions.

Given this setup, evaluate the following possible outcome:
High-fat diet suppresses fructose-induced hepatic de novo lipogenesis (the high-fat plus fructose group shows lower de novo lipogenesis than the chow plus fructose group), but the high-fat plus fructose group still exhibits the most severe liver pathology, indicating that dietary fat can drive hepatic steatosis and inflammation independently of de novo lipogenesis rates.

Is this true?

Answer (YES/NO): YES